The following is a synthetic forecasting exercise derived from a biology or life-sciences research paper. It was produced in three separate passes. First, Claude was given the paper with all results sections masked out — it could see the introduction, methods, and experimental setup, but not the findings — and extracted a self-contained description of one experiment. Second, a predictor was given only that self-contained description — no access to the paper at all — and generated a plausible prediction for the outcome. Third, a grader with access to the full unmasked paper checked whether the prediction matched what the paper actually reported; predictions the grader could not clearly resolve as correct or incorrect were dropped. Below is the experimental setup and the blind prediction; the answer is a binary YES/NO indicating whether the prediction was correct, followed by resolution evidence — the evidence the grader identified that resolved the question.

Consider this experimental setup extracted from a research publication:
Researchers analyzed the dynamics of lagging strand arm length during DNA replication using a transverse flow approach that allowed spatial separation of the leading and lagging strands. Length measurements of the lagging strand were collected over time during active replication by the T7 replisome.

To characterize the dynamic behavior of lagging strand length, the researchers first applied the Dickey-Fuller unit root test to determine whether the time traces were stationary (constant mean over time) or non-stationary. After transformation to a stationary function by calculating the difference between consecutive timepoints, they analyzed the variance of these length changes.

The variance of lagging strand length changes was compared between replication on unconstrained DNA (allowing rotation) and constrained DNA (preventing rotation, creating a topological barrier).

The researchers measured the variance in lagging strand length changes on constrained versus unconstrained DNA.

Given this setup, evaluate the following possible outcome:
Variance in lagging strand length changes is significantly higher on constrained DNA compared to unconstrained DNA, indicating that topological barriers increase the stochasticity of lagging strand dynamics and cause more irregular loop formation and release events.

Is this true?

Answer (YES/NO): YES